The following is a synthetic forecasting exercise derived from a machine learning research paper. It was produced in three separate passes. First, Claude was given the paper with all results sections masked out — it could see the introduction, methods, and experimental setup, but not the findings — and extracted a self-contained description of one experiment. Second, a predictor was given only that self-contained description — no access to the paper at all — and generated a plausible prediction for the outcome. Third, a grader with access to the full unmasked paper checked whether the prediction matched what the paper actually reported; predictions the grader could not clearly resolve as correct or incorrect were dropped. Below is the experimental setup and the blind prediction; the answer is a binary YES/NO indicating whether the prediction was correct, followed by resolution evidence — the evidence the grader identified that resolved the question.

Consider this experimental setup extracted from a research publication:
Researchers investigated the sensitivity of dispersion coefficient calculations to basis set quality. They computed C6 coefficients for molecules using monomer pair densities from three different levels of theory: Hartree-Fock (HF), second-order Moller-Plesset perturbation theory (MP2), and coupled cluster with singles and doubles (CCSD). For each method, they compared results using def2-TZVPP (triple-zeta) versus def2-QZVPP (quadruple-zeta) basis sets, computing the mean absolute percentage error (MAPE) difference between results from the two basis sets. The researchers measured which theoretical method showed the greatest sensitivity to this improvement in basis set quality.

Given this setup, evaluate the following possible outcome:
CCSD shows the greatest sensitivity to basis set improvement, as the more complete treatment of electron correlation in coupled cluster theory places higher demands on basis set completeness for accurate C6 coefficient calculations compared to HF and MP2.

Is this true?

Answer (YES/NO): YES